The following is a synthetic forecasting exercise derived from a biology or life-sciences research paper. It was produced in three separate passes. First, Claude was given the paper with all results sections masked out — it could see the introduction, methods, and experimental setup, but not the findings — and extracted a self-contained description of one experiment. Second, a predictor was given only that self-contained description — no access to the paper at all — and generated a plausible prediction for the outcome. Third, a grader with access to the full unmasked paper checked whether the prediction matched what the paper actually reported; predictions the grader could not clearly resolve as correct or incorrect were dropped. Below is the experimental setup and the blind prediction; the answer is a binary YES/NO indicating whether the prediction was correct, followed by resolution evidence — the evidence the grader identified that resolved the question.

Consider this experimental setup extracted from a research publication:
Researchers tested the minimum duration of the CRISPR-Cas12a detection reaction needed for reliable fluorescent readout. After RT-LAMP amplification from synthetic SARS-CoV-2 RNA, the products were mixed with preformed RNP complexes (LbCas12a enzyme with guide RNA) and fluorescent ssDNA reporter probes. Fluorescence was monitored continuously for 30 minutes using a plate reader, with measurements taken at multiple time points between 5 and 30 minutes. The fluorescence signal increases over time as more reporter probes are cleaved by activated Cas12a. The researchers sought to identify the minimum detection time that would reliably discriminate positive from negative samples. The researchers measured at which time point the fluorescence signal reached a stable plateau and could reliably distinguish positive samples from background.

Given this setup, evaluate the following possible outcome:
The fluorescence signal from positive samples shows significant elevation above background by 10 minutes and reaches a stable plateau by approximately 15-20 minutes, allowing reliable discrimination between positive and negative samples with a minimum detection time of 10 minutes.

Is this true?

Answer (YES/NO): YES